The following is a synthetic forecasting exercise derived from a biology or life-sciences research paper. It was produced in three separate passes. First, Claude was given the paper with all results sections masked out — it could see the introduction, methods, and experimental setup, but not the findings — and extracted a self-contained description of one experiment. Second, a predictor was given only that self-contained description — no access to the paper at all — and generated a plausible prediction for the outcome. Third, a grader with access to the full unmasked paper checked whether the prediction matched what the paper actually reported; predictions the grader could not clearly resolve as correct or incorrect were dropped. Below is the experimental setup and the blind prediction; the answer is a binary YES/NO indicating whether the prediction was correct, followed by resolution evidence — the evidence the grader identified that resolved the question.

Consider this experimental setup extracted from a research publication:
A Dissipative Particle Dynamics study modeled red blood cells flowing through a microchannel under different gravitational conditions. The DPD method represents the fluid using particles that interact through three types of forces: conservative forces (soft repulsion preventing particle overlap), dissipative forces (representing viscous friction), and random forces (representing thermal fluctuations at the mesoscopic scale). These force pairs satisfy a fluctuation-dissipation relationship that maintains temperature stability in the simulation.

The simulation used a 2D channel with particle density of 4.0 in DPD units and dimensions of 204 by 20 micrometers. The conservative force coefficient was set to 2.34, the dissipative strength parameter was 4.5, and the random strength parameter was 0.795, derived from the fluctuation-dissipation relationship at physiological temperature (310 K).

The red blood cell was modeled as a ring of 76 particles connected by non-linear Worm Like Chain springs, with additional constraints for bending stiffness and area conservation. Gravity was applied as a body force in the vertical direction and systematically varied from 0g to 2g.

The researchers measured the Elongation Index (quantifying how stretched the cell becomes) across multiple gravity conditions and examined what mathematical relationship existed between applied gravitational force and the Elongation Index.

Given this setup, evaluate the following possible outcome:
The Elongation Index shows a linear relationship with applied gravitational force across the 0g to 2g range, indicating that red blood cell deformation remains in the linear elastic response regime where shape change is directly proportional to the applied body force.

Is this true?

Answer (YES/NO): YES